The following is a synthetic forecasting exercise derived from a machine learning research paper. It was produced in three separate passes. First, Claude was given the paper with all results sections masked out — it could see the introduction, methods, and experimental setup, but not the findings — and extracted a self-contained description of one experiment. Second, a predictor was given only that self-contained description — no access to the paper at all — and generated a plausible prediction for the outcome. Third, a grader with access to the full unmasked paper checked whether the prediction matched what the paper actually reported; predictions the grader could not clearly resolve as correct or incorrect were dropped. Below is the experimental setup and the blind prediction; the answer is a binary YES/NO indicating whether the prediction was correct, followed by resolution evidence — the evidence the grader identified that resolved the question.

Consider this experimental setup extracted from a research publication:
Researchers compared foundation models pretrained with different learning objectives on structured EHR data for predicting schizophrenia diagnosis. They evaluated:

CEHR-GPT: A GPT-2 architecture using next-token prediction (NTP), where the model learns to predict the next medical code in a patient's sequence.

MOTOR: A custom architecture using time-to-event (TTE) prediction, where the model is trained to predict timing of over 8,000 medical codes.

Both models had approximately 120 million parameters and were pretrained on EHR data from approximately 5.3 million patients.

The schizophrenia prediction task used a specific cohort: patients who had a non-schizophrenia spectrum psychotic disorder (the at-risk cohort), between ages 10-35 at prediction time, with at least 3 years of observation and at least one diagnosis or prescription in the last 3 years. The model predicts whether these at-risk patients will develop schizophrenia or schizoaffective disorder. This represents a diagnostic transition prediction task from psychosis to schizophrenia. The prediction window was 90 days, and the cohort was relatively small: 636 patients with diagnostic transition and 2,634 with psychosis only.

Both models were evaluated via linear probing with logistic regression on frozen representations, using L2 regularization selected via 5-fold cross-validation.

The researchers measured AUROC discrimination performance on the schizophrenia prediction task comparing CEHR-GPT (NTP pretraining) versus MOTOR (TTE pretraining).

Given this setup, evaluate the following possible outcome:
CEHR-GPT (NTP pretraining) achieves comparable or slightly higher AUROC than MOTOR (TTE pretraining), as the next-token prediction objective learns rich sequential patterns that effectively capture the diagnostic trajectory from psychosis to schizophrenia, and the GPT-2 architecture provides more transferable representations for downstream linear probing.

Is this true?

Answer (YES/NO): NO